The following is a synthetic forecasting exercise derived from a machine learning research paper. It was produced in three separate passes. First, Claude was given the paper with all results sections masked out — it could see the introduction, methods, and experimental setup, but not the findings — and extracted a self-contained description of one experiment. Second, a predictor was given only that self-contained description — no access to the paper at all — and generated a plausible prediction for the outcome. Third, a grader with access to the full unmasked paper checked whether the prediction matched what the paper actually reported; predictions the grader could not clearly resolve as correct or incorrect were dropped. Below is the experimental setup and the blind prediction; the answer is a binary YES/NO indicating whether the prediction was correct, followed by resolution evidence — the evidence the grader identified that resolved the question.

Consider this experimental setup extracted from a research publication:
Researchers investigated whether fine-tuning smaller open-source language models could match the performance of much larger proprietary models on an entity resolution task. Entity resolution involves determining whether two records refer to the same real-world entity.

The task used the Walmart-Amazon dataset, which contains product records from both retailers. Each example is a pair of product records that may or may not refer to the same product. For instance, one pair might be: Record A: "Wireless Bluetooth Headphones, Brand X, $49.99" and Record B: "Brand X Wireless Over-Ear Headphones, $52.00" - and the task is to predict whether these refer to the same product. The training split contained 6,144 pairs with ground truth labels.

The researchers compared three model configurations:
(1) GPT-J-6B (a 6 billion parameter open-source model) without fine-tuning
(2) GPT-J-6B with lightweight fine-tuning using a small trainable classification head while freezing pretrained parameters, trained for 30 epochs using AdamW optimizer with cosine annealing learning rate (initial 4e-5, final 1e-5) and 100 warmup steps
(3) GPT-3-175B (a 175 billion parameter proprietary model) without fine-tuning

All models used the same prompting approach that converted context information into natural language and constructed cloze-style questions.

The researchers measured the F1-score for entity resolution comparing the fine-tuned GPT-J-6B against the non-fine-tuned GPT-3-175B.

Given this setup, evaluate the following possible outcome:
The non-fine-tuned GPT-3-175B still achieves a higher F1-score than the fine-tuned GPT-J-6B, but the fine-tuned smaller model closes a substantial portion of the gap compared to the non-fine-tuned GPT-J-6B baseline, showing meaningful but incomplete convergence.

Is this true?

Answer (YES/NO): YES